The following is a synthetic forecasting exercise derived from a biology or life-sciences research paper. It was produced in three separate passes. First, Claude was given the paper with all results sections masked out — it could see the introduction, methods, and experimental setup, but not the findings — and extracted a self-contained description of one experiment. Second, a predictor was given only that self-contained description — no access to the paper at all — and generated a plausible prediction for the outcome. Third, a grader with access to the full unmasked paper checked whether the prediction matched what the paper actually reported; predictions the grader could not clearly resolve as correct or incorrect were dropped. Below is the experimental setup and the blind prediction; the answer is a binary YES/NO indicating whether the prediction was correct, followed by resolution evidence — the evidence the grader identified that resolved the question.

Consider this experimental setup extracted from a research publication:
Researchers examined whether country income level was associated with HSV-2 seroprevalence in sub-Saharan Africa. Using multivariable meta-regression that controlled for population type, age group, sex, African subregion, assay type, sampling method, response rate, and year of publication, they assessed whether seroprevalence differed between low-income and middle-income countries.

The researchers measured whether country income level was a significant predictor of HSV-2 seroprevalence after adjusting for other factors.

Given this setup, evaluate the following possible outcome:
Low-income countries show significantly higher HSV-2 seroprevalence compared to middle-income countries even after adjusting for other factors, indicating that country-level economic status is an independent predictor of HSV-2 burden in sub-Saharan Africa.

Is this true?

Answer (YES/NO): NO